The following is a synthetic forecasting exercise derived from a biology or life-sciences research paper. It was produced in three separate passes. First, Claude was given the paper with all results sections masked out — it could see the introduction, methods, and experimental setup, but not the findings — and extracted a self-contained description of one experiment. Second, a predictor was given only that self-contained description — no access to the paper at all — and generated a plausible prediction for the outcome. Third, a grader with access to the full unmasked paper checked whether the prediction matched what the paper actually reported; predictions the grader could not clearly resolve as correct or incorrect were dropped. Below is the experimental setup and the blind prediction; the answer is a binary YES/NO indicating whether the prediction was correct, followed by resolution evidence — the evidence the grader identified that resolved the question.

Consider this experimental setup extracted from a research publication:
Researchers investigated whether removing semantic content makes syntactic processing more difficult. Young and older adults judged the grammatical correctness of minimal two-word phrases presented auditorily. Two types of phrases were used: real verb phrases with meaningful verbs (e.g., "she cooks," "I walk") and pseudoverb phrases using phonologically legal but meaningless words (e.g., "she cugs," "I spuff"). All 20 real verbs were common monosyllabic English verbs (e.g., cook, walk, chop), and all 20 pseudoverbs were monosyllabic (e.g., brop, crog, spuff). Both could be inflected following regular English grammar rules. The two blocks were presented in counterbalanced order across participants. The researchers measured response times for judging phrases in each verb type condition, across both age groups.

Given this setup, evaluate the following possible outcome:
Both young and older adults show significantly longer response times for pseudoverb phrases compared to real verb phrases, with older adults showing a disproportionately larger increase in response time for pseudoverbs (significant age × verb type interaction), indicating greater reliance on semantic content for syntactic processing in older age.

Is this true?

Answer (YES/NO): YES